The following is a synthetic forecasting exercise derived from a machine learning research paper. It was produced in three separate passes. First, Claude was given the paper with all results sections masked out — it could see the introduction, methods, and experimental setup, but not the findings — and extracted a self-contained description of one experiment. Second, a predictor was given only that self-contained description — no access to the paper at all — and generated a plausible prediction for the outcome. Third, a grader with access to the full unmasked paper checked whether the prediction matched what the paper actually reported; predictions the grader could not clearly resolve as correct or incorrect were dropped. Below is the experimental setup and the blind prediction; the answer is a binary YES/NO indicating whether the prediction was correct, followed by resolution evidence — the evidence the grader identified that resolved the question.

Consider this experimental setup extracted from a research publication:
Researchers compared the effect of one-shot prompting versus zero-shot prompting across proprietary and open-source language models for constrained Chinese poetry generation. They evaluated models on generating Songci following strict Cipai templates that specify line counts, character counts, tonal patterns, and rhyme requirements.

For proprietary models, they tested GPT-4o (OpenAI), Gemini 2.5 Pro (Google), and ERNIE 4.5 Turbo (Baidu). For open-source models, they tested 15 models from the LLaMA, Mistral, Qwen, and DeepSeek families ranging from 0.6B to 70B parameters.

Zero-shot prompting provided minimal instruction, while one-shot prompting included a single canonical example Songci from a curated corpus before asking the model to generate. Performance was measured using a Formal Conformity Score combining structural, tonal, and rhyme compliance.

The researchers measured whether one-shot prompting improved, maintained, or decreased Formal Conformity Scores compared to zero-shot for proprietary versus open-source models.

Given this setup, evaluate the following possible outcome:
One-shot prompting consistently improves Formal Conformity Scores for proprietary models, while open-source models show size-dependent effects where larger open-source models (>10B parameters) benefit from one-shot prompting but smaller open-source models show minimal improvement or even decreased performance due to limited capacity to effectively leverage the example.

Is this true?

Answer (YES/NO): NO